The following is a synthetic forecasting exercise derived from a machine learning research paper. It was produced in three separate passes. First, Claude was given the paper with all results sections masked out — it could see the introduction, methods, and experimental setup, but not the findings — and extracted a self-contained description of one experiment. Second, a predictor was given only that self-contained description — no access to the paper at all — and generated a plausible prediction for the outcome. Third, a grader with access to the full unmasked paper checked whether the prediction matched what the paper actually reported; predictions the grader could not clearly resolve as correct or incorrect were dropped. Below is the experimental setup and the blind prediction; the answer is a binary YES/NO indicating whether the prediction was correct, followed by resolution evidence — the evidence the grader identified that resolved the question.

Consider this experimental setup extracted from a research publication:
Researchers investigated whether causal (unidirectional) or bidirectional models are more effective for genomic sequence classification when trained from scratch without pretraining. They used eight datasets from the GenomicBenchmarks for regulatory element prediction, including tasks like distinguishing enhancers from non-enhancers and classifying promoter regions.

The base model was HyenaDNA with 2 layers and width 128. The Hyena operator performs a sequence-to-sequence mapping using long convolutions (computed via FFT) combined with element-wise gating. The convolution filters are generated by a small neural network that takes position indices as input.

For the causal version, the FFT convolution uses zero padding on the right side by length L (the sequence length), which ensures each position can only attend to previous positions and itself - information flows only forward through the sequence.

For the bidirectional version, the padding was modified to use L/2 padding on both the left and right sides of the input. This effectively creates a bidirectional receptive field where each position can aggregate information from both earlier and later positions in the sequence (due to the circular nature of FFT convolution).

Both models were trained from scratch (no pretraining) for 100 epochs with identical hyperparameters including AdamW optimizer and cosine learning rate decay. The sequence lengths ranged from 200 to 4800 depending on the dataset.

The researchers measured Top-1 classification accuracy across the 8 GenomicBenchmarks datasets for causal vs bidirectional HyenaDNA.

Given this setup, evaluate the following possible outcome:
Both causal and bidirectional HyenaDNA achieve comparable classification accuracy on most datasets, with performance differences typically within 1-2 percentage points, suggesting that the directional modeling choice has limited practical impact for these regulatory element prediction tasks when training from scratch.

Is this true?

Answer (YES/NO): NO